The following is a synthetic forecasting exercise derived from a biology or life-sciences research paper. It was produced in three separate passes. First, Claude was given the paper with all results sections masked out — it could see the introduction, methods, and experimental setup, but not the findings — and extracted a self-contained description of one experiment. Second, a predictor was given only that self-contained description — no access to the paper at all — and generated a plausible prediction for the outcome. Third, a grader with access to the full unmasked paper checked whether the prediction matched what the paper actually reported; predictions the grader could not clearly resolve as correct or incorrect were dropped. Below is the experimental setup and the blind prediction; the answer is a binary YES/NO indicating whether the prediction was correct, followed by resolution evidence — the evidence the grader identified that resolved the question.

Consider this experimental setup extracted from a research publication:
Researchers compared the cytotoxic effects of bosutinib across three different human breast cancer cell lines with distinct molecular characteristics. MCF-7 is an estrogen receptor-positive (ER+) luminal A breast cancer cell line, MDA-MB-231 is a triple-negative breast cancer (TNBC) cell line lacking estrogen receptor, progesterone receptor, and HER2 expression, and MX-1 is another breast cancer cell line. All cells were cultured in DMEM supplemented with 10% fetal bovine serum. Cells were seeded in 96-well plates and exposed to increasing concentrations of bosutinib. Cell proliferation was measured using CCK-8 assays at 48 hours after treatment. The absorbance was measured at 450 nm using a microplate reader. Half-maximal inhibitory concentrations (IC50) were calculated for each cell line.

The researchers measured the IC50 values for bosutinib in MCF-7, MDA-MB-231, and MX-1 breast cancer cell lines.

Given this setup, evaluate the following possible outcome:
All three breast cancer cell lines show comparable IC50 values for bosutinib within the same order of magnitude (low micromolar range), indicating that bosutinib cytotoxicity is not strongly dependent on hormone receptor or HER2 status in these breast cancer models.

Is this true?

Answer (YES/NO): NO